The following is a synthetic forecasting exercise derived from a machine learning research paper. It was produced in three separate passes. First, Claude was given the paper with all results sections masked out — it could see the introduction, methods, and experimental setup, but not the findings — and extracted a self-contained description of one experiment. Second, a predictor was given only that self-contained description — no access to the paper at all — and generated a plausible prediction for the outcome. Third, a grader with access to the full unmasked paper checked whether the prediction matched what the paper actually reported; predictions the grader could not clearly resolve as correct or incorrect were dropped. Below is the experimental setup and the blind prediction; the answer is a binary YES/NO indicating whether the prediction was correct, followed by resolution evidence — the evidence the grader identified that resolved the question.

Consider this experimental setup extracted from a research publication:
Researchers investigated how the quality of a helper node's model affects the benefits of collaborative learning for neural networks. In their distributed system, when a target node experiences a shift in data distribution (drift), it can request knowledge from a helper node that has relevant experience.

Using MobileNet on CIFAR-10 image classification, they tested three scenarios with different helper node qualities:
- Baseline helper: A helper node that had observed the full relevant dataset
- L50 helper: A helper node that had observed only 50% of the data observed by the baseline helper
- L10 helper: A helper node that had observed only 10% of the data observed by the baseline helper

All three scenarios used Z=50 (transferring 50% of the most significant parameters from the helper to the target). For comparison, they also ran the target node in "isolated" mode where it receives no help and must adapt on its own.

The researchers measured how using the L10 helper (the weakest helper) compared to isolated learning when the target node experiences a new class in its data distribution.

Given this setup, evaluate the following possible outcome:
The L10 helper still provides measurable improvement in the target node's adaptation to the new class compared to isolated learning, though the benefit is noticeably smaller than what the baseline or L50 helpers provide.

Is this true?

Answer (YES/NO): YES